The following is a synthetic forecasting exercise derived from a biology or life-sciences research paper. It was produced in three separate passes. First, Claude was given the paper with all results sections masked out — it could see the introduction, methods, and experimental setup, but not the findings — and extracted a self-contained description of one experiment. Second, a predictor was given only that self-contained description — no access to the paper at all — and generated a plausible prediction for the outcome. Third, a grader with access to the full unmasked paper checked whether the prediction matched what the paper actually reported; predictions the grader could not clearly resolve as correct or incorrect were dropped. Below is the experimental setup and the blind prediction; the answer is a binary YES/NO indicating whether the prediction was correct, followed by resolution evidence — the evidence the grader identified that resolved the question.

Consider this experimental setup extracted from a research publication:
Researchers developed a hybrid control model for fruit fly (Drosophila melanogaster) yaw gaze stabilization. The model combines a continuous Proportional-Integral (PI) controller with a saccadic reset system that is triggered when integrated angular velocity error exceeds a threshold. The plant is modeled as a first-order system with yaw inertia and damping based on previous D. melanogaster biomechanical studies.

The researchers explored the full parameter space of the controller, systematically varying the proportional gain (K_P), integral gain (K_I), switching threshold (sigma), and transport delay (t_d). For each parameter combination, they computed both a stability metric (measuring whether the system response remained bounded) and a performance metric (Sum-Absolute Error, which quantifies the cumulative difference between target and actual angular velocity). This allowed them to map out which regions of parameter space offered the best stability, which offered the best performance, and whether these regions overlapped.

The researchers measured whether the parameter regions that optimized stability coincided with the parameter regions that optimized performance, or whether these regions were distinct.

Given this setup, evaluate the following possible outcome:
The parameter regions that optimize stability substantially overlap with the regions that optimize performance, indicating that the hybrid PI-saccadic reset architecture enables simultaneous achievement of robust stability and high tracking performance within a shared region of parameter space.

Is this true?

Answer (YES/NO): NO